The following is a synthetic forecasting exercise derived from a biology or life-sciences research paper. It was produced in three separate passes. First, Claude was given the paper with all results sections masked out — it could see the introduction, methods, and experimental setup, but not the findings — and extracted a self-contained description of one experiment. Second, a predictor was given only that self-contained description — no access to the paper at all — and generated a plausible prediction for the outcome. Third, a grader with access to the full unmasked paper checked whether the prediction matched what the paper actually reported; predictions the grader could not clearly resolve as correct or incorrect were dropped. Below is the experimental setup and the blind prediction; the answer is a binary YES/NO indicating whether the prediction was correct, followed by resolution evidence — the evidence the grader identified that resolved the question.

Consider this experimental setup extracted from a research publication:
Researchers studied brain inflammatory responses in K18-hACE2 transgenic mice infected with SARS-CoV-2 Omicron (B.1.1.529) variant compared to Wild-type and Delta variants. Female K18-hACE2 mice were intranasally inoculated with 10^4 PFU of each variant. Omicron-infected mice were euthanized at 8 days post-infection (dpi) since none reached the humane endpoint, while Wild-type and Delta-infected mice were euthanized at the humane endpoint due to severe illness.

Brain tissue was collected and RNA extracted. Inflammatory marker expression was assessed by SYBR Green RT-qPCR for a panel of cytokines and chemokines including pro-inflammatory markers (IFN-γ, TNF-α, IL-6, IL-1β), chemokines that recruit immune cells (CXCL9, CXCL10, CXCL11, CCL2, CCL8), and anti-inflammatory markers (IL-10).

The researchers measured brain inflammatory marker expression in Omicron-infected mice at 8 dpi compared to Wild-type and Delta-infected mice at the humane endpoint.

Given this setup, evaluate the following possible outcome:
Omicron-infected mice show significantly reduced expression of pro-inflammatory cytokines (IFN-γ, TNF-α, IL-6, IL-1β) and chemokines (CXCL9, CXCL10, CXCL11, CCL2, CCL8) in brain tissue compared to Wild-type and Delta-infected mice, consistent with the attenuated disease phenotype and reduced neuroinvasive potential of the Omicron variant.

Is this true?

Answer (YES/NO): YES